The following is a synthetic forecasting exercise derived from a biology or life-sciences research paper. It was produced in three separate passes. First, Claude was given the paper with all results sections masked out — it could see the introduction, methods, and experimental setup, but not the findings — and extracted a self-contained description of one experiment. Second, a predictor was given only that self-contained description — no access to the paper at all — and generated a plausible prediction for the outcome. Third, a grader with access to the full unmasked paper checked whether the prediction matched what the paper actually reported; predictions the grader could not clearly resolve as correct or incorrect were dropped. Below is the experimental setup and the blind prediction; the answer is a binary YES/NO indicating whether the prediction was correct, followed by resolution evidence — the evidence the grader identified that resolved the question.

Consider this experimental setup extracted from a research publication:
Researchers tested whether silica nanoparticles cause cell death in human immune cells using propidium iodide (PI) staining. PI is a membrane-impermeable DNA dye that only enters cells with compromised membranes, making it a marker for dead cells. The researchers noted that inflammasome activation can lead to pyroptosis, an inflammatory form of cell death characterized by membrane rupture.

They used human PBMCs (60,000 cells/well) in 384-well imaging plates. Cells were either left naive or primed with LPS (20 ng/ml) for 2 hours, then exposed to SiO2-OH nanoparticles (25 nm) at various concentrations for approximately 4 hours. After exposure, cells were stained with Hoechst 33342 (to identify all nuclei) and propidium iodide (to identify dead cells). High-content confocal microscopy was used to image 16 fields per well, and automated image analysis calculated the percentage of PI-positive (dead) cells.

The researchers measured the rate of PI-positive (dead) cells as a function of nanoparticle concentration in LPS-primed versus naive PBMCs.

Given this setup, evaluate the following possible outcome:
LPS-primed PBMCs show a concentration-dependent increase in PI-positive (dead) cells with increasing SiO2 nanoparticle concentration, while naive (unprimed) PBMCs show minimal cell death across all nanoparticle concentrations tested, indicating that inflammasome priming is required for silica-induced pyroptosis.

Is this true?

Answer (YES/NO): NO